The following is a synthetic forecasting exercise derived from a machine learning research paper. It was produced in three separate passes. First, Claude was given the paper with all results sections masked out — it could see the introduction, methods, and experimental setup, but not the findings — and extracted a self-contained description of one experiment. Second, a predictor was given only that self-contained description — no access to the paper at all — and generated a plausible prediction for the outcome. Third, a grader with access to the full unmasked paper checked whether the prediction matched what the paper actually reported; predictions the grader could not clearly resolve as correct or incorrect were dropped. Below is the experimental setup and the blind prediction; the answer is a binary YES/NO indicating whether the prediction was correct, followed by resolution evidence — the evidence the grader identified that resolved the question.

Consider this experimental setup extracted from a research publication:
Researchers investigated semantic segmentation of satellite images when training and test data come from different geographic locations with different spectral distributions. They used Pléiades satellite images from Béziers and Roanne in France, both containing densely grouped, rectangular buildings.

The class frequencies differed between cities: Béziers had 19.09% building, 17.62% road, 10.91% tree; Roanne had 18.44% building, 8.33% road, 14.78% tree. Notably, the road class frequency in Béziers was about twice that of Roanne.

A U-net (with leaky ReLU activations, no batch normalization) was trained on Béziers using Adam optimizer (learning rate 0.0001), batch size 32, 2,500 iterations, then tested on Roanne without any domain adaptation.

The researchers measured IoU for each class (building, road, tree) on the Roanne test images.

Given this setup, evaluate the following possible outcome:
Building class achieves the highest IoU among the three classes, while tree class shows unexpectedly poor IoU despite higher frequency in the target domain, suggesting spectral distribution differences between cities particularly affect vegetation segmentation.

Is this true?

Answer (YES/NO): YES